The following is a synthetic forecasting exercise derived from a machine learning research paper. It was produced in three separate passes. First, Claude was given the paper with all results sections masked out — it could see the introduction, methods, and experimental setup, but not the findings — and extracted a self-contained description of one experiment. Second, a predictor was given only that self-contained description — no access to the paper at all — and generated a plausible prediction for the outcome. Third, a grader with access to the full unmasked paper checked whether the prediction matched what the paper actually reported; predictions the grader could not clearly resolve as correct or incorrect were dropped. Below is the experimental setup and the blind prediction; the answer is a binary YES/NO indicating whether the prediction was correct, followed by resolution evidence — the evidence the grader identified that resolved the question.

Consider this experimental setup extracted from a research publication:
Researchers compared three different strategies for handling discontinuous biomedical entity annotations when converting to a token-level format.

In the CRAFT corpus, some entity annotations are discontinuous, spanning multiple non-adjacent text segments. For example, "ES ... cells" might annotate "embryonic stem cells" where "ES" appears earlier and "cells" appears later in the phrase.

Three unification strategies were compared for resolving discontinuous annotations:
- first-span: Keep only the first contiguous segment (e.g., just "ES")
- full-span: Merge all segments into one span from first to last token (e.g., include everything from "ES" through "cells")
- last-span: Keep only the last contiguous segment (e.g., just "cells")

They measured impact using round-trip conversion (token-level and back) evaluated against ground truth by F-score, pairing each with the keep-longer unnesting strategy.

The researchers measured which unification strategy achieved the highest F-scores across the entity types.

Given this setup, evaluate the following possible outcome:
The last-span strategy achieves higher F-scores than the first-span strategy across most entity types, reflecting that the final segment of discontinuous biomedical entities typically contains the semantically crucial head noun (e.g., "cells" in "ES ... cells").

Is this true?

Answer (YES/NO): NO